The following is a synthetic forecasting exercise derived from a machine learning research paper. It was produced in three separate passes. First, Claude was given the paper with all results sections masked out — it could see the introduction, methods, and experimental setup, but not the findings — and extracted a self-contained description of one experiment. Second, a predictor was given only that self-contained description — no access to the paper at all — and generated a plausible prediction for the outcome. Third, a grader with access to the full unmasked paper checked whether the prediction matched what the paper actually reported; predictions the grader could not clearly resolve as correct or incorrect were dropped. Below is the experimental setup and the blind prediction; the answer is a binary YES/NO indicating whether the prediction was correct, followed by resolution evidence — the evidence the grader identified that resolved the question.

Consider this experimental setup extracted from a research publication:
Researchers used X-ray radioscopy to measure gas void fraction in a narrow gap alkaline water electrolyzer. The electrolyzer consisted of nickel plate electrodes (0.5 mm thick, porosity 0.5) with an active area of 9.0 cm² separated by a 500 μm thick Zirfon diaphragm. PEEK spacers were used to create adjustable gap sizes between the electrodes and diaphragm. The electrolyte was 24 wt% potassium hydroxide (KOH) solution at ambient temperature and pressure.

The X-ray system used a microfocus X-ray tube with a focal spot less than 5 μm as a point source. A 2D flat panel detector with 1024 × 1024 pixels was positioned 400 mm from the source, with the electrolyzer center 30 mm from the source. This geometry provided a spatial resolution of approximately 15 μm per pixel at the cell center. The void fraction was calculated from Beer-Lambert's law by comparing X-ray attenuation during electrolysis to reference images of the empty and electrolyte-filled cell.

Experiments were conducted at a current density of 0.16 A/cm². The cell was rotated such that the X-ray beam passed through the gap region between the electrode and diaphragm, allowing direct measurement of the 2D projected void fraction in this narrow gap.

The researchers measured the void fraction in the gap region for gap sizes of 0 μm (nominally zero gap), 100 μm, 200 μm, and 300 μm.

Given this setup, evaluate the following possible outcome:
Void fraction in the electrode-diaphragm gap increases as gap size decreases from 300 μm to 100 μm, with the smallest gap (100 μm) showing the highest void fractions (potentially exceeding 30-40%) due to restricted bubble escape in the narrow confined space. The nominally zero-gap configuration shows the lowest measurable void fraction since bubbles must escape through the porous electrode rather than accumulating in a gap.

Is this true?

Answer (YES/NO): NO